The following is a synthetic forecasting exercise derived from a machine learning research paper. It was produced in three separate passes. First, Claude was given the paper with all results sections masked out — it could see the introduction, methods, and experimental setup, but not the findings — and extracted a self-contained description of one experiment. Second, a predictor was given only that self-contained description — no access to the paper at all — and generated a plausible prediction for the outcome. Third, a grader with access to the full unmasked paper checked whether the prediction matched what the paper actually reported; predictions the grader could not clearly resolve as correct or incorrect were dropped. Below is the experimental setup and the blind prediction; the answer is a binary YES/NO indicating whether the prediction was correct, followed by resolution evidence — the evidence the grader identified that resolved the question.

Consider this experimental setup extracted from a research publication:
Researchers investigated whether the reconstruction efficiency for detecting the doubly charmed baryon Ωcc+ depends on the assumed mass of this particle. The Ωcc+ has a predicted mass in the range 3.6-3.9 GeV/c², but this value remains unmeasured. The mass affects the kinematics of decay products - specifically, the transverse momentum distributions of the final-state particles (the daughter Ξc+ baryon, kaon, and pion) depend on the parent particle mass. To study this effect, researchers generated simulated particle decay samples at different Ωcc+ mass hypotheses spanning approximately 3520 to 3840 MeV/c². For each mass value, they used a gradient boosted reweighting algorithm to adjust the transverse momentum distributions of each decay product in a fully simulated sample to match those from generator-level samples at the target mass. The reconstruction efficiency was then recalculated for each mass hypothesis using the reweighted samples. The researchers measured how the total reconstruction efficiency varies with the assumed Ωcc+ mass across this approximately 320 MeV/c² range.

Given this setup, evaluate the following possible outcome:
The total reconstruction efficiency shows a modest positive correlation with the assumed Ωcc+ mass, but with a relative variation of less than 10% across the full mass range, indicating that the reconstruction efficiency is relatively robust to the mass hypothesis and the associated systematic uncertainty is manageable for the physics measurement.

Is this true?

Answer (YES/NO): NO